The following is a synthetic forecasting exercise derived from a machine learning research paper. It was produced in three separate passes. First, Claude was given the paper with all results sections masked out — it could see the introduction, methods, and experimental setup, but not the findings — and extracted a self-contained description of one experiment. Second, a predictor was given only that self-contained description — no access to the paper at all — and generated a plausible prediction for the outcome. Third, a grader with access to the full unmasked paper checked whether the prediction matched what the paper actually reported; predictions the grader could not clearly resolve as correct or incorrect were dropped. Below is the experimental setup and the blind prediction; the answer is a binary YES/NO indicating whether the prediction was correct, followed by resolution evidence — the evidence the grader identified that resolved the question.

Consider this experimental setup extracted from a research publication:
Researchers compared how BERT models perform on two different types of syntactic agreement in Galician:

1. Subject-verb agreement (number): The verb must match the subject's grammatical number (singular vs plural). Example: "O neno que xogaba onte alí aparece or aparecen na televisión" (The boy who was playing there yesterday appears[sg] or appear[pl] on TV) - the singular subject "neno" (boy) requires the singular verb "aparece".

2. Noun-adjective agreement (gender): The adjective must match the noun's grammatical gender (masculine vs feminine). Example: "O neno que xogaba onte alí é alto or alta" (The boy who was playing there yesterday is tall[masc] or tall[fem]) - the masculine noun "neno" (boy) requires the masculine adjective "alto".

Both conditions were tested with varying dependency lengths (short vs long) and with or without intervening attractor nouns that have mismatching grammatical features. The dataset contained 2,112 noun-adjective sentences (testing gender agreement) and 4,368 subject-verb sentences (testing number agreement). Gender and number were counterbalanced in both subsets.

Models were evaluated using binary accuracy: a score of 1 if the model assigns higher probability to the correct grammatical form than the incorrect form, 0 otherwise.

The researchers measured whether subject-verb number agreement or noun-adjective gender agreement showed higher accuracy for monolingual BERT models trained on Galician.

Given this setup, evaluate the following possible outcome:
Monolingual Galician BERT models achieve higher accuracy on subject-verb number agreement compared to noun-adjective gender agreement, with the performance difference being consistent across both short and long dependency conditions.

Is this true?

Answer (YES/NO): NO